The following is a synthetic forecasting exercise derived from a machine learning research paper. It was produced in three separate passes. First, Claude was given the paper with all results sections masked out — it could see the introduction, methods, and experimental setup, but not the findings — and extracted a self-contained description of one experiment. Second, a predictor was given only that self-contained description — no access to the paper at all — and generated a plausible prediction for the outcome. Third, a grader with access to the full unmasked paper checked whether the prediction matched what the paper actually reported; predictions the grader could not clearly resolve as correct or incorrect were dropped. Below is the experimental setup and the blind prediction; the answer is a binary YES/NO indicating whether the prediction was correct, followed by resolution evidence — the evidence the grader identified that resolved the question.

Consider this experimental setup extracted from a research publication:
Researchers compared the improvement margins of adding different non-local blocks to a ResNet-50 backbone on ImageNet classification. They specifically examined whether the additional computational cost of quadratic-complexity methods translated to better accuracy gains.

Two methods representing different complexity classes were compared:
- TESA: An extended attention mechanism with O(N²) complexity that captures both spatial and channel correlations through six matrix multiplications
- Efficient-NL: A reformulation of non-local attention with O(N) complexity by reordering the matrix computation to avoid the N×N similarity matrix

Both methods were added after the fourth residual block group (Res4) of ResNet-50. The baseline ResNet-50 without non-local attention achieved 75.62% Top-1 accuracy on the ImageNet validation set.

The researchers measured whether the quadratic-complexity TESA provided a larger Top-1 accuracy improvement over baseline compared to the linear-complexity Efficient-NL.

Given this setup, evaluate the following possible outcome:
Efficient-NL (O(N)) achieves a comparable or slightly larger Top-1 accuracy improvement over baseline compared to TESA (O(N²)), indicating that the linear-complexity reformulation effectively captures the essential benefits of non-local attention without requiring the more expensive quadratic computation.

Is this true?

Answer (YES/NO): NO